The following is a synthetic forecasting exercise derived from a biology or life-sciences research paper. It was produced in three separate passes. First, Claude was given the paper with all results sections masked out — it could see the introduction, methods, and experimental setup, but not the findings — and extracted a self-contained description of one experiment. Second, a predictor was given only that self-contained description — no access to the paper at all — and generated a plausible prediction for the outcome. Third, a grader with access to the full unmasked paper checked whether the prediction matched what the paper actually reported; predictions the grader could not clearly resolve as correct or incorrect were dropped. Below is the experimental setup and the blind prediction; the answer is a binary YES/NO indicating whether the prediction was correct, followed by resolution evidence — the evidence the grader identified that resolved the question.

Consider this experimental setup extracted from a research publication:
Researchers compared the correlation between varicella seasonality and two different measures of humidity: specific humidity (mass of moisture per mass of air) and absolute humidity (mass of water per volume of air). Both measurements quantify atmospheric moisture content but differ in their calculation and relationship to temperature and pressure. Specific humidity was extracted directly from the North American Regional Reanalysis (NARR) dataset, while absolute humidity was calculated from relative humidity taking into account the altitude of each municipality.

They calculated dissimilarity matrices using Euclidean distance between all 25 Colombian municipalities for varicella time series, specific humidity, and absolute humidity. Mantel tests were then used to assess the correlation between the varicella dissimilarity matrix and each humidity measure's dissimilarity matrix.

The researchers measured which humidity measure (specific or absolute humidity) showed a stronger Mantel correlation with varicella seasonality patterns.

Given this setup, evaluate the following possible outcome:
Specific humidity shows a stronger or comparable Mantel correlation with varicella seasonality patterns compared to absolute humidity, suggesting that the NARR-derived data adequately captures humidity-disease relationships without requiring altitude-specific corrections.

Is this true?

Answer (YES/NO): YES